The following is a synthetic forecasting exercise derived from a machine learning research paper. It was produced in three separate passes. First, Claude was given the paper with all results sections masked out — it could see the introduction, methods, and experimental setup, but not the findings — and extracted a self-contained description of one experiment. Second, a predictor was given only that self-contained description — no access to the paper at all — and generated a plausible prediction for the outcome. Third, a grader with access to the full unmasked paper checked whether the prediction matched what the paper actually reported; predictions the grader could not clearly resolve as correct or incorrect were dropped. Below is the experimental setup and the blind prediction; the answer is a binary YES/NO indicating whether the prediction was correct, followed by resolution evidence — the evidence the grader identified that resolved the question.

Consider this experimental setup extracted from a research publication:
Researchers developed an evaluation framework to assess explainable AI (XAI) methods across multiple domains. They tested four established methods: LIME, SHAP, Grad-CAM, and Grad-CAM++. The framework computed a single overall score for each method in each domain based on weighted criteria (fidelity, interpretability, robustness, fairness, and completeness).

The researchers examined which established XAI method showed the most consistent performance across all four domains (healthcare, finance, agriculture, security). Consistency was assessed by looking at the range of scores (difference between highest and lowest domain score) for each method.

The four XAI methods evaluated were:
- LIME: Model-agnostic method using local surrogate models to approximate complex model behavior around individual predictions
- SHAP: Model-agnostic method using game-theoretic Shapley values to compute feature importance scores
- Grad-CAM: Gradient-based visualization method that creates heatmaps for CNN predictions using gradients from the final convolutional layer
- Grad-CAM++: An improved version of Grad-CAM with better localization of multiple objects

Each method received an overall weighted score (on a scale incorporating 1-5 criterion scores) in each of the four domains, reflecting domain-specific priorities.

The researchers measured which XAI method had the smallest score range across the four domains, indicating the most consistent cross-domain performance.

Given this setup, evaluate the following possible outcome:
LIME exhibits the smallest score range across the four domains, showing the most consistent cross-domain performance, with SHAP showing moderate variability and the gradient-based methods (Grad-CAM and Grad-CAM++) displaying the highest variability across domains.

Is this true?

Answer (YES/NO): NO